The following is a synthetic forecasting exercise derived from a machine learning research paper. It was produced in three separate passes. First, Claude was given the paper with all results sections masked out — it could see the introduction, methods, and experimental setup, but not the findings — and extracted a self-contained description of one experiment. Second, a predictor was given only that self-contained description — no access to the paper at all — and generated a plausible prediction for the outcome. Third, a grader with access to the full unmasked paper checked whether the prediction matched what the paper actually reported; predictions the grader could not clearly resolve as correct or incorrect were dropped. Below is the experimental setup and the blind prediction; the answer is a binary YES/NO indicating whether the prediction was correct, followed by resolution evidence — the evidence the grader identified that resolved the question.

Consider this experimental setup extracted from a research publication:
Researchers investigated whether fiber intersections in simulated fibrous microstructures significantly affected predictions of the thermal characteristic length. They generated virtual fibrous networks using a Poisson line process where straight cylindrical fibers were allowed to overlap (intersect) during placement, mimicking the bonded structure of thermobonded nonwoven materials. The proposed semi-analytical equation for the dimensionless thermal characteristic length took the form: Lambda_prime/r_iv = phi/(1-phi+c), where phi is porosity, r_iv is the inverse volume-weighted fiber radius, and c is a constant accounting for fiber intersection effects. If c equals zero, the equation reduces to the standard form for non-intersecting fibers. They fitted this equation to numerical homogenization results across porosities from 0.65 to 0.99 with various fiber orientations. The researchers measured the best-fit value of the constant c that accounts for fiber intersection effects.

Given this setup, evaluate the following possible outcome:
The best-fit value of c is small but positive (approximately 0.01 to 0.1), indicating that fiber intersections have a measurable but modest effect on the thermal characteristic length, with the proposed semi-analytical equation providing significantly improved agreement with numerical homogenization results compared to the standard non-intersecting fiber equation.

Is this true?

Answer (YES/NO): NO